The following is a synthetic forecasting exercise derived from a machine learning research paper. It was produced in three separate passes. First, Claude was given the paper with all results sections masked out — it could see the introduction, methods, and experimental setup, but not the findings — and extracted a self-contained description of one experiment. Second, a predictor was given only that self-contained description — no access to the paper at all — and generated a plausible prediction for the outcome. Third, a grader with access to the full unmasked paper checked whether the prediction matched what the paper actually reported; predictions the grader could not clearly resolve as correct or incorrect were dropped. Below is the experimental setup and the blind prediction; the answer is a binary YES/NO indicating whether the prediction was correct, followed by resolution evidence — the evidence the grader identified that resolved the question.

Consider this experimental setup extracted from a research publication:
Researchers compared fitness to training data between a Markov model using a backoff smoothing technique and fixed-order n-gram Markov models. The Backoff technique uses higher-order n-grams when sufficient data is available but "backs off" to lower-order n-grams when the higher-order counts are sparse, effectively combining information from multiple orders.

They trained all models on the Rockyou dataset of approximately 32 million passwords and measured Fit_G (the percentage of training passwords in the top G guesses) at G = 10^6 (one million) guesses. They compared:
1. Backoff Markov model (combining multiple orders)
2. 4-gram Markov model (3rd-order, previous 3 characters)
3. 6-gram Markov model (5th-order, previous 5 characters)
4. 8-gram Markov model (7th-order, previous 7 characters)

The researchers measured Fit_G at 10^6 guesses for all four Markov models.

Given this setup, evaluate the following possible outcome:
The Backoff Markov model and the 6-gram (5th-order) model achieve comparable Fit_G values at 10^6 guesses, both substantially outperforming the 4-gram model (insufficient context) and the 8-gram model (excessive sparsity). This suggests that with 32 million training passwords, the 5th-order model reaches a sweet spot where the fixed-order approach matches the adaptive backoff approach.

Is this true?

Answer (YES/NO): NO